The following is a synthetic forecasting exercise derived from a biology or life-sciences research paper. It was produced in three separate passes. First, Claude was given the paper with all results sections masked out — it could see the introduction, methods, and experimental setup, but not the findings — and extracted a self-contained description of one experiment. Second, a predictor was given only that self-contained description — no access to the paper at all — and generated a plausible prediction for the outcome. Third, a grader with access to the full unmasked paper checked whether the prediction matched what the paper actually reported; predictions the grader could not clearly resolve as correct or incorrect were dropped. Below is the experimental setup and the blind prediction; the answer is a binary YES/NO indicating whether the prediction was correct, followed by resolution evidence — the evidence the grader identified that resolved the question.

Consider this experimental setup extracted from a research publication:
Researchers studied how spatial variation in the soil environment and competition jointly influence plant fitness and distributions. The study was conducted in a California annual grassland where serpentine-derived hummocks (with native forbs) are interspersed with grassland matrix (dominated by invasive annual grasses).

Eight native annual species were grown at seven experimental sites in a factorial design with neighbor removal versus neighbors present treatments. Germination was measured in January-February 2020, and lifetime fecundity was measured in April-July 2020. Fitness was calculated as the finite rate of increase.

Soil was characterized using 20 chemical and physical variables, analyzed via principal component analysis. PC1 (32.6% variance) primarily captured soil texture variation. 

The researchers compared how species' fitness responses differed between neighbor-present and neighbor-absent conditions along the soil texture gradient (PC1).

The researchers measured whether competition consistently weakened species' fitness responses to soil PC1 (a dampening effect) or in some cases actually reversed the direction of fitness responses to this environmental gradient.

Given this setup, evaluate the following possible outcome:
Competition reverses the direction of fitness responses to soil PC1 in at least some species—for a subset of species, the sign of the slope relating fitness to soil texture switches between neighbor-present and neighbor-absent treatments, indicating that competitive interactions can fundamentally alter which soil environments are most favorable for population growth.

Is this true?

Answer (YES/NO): NO